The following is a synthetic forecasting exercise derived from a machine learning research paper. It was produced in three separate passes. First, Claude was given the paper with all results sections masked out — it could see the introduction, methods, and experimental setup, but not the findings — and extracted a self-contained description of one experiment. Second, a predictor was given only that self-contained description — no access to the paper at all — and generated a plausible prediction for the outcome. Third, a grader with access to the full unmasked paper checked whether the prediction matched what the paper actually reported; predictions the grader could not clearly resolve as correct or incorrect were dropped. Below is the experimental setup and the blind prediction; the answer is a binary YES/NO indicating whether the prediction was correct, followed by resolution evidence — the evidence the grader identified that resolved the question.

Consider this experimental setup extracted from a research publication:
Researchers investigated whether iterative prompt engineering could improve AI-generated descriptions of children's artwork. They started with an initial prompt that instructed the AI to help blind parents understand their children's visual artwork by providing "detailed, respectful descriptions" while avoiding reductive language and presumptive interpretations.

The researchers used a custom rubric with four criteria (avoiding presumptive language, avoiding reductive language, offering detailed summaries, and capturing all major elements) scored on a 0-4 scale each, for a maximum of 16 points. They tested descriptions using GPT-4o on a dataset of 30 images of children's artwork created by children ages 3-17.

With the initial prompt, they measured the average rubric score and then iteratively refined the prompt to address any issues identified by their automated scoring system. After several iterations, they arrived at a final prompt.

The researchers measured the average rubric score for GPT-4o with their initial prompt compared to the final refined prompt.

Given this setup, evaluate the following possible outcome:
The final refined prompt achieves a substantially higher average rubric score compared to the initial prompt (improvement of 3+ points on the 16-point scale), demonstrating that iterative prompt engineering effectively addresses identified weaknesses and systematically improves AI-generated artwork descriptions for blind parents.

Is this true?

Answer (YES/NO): NO